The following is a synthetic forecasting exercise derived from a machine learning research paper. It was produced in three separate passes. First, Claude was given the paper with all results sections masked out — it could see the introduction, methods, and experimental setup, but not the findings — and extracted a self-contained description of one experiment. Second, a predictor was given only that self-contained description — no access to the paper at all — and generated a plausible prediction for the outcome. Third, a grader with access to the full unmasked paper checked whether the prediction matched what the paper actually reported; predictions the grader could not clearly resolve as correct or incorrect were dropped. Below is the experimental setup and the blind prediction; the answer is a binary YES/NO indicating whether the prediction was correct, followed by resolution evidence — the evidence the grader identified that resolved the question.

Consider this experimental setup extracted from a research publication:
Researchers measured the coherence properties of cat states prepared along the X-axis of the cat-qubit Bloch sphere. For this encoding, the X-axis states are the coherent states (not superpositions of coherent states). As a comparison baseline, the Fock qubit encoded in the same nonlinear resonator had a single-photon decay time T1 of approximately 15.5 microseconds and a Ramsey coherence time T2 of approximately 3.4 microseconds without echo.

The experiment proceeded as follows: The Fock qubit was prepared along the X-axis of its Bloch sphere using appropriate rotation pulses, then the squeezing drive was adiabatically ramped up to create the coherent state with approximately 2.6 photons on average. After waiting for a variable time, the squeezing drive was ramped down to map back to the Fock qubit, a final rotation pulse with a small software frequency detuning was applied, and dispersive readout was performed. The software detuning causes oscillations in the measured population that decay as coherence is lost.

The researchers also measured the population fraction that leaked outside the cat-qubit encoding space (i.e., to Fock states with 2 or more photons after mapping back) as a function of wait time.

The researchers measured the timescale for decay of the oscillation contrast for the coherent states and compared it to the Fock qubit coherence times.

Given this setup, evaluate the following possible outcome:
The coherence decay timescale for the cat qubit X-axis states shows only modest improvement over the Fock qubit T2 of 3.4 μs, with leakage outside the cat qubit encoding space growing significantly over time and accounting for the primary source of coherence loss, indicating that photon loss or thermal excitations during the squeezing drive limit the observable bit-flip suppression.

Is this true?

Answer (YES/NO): NO